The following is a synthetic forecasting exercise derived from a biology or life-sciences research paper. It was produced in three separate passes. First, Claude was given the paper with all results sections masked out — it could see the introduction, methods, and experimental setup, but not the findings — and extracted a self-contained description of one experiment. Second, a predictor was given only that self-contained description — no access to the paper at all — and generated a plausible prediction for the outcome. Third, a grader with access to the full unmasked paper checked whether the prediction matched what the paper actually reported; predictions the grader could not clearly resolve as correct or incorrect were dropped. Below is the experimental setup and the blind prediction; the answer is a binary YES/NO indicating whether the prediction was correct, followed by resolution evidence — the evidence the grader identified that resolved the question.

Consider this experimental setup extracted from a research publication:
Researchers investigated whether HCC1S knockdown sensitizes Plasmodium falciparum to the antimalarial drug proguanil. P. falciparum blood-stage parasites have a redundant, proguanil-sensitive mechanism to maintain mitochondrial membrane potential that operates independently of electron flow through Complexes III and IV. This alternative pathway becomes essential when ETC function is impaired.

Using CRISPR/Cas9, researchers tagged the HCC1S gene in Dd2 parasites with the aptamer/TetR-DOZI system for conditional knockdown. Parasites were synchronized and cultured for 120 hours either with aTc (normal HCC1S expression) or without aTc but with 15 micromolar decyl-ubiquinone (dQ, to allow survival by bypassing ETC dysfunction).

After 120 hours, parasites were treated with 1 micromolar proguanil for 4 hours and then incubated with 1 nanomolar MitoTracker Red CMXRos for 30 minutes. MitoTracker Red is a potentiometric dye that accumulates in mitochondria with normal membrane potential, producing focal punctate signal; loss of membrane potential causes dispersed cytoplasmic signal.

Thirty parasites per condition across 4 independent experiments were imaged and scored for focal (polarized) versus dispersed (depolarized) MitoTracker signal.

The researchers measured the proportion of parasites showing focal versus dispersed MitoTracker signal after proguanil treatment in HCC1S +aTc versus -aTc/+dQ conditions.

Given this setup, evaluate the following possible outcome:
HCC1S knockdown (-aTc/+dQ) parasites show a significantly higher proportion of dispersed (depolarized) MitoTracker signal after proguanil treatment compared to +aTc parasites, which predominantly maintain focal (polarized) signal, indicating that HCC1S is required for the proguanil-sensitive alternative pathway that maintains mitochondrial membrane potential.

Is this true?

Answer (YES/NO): YES